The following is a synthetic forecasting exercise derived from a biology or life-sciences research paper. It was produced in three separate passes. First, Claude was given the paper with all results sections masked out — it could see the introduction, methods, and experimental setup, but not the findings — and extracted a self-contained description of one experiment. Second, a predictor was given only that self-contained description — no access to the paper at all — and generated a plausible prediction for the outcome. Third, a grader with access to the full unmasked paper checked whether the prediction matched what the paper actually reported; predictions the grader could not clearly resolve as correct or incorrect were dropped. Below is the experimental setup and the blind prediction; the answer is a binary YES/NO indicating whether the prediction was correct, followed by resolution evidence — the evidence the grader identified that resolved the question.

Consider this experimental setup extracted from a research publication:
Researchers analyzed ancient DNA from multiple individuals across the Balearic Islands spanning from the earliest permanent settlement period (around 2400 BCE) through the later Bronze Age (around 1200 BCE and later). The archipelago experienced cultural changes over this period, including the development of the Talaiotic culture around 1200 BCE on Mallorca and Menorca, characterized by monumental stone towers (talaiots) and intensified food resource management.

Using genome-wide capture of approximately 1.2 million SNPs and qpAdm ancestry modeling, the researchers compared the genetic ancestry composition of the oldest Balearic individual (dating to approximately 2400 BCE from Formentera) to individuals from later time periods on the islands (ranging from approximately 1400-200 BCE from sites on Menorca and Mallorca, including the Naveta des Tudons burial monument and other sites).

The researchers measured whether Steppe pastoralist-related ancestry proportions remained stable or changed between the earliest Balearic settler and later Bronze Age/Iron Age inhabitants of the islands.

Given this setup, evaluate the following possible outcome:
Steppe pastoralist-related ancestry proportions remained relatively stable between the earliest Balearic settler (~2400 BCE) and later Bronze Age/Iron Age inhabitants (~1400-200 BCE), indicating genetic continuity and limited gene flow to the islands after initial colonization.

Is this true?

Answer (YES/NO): NO